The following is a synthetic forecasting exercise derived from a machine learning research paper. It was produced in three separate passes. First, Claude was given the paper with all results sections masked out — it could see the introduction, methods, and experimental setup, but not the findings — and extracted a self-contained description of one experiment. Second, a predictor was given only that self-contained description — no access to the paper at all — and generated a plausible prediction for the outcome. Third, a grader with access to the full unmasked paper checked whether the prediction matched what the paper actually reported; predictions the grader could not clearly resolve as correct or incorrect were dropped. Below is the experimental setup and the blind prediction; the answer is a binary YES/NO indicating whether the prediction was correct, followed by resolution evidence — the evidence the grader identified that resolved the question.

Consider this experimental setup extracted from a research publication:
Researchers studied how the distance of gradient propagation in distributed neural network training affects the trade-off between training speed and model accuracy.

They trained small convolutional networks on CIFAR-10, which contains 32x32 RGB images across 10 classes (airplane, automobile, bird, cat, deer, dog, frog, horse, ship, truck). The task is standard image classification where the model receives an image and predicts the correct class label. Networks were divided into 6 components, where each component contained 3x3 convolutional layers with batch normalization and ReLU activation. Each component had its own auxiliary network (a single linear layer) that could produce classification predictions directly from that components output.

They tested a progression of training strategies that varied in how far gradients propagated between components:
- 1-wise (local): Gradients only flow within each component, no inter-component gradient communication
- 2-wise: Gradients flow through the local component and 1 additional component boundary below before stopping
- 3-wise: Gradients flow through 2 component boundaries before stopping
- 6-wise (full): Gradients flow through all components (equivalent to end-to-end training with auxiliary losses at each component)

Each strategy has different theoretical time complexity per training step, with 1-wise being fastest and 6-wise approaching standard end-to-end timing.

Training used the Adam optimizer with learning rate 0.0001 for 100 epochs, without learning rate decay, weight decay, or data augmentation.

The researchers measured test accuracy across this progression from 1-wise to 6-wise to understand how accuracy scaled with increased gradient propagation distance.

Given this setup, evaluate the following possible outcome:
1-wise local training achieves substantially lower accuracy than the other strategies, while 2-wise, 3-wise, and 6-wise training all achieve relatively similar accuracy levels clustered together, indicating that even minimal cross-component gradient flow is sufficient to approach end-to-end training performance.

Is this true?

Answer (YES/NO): YES